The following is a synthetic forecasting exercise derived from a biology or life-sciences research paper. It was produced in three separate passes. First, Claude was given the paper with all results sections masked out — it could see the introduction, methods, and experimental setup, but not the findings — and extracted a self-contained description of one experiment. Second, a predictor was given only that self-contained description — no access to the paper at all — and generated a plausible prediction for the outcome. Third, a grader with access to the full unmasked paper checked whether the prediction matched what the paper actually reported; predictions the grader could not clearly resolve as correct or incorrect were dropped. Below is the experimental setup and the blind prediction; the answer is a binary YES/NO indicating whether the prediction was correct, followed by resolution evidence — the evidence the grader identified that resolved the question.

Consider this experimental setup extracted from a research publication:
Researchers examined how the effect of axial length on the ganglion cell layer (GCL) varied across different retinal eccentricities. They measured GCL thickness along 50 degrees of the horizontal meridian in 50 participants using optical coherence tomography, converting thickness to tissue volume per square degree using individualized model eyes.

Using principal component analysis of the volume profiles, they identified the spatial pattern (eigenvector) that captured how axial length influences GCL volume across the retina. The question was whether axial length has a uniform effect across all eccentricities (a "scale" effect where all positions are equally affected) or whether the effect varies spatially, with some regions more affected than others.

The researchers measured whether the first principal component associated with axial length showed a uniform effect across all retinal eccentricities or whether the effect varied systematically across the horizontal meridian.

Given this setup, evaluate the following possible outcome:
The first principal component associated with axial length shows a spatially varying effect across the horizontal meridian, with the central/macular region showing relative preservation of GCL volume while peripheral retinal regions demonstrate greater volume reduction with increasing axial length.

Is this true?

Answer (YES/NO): NO